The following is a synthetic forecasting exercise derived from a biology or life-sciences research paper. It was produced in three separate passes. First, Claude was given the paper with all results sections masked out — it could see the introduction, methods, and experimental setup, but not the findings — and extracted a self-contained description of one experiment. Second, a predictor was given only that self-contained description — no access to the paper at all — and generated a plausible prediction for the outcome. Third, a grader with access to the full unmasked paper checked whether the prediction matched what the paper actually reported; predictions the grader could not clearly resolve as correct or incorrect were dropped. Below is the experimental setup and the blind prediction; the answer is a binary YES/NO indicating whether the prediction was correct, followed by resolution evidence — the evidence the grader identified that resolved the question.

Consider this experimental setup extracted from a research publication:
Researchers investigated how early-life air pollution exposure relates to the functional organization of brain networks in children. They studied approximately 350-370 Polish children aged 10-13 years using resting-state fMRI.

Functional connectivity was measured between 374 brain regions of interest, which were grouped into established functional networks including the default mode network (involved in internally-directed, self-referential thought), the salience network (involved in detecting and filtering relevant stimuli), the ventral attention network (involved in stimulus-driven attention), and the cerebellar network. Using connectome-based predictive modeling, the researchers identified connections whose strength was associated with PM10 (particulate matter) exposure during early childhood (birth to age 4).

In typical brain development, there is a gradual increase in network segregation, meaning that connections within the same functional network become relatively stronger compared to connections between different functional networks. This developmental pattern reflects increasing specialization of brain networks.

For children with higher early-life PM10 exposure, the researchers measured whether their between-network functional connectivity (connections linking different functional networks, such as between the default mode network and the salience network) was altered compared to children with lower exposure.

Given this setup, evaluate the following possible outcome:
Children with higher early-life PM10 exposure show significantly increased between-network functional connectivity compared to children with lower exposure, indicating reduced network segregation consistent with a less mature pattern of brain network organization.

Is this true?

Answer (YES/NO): YES